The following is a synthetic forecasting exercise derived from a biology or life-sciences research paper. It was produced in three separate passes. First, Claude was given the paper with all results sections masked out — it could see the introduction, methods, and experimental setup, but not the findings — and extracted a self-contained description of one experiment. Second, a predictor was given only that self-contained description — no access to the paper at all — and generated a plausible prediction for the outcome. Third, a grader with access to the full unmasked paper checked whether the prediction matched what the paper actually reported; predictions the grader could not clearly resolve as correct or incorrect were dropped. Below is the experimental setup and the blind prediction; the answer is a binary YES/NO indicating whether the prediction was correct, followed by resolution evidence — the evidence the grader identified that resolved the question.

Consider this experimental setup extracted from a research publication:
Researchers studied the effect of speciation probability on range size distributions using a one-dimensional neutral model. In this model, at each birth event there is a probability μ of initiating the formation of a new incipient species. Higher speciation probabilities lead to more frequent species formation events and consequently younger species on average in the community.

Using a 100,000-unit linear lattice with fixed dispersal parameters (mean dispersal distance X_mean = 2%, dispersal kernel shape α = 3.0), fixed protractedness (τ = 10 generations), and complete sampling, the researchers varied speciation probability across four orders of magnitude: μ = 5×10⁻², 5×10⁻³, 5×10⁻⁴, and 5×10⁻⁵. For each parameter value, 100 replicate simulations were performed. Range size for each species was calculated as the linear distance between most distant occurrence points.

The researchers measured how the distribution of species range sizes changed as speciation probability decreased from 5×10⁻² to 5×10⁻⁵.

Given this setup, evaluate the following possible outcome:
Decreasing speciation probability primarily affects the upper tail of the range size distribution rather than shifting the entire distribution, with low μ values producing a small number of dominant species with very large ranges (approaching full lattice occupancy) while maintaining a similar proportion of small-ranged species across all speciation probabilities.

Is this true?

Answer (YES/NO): NO